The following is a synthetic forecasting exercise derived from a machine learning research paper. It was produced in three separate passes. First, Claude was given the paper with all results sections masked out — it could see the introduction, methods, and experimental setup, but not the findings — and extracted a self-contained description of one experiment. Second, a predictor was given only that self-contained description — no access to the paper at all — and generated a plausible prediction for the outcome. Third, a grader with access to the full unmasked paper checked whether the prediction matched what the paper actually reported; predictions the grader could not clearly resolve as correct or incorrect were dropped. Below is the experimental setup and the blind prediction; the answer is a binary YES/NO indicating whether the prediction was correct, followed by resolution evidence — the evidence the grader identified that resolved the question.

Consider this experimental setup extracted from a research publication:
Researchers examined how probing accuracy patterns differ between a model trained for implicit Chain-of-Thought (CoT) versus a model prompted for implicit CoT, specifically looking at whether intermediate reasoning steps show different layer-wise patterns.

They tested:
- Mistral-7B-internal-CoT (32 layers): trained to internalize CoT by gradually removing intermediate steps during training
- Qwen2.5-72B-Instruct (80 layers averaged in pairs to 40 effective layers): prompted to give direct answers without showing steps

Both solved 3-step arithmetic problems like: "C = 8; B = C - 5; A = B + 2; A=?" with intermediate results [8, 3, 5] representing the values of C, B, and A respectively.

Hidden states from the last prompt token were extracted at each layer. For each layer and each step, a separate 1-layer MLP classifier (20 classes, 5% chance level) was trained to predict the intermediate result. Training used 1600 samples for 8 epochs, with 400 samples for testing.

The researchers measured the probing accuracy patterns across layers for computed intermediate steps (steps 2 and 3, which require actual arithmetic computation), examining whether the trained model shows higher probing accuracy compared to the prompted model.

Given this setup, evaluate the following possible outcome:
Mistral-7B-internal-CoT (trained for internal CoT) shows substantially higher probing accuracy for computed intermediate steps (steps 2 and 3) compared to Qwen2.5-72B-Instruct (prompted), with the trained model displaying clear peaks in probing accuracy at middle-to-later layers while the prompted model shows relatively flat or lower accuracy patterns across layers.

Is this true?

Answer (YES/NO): YES